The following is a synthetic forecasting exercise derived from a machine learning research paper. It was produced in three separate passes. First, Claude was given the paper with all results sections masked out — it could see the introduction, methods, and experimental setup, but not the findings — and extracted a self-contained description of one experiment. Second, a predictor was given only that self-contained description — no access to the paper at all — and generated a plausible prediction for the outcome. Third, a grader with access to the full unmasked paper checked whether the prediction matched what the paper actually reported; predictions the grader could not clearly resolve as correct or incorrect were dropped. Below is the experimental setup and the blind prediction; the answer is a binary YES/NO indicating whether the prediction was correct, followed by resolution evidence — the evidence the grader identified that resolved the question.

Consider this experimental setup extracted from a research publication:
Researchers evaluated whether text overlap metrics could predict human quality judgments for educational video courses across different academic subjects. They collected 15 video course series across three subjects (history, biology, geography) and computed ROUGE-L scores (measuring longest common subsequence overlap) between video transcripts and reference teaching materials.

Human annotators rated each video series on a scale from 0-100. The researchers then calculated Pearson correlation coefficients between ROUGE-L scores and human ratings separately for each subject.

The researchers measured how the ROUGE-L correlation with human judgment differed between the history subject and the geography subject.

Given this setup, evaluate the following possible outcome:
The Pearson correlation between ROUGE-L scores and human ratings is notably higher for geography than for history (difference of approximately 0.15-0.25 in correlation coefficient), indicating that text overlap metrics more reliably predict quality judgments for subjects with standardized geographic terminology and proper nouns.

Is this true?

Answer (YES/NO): NO